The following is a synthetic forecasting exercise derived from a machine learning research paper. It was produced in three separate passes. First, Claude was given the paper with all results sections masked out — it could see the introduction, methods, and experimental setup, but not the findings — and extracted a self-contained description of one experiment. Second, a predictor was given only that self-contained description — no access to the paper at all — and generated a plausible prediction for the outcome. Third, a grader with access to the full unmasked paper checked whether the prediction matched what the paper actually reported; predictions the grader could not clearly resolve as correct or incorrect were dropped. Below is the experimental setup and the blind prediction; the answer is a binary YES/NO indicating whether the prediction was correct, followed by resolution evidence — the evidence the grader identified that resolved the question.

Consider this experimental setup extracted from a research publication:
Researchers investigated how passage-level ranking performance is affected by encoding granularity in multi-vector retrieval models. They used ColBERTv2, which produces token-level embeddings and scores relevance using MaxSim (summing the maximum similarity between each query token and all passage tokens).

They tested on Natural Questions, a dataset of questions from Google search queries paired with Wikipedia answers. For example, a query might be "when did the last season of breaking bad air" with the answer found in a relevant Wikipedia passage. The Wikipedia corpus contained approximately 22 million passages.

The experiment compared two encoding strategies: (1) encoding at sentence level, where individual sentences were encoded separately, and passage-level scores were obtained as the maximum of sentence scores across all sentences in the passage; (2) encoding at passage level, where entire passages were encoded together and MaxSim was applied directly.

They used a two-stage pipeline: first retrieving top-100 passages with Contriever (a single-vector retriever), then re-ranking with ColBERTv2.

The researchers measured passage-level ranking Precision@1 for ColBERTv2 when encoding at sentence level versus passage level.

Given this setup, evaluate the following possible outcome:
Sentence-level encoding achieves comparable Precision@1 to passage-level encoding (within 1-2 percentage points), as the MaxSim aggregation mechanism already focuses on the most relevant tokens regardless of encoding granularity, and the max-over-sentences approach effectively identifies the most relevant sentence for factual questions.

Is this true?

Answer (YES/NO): NO